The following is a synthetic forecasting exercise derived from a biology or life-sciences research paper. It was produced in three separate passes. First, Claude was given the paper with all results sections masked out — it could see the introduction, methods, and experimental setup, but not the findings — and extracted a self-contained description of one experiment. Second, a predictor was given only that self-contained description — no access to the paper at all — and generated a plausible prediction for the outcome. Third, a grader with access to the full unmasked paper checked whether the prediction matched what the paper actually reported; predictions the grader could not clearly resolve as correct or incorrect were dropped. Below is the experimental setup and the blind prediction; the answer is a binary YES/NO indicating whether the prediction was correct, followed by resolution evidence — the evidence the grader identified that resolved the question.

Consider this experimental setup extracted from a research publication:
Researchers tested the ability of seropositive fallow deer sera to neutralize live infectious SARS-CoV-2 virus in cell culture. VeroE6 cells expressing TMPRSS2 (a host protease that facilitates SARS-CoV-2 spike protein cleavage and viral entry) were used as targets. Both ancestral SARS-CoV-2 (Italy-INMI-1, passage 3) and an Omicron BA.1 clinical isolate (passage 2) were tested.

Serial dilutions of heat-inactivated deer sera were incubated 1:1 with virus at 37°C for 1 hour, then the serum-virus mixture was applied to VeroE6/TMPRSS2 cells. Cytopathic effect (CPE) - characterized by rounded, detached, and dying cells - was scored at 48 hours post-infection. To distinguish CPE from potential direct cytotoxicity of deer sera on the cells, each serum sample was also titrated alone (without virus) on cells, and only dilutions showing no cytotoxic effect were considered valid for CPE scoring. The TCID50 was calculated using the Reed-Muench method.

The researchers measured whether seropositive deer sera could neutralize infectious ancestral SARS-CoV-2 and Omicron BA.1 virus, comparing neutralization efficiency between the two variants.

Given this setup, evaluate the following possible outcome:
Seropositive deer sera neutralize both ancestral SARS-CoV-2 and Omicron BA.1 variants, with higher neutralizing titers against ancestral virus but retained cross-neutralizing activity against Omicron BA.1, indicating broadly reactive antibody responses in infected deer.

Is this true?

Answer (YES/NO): NO